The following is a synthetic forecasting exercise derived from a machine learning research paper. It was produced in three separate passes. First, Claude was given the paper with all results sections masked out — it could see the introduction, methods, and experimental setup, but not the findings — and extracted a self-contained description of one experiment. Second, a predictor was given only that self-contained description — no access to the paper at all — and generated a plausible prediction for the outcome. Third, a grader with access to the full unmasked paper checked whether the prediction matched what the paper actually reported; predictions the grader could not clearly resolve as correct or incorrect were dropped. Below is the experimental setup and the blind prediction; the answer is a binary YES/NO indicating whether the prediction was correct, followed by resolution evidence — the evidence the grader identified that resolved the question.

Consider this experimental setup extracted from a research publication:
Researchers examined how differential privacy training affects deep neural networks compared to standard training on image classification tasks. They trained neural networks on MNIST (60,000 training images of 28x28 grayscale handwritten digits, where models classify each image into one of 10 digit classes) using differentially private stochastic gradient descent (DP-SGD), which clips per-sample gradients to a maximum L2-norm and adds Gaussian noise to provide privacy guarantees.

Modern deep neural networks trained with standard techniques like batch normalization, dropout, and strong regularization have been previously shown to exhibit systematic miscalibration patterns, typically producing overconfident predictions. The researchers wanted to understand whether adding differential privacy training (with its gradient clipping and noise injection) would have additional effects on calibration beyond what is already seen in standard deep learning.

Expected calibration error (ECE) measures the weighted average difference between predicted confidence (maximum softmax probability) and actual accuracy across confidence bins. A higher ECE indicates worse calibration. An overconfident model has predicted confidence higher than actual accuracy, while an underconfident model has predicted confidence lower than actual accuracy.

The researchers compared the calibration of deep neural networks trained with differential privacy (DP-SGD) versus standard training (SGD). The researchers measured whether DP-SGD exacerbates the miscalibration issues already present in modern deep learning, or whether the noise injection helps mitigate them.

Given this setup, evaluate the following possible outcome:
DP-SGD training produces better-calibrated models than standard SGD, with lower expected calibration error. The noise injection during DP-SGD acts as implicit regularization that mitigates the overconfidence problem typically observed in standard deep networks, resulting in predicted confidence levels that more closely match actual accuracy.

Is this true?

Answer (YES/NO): NO